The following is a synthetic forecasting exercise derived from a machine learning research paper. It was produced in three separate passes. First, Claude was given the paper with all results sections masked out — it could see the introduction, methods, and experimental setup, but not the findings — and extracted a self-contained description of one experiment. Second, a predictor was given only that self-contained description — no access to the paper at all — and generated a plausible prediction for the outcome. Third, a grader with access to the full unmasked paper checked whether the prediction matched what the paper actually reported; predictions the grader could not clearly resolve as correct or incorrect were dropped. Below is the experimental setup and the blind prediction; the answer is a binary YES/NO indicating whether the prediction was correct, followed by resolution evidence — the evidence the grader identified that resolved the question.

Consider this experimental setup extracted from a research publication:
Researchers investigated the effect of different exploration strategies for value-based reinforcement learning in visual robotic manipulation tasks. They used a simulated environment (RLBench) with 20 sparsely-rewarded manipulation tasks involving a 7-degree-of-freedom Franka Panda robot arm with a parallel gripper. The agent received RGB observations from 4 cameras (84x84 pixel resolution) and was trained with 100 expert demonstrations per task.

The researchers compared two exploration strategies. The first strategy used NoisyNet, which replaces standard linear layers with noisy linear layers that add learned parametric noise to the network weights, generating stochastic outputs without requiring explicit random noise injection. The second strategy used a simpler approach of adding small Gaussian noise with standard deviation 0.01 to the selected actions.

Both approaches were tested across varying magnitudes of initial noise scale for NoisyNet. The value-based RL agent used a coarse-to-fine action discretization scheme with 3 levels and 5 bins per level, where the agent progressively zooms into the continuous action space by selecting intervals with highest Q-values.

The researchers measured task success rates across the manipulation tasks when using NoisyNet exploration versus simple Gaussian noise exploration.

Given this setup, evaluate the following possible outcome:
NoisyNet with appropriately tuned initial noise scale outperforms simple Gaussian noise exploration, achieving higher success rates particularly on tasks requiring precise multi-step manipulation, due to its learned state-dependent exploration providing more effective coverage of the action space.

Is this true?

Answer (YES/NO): NO